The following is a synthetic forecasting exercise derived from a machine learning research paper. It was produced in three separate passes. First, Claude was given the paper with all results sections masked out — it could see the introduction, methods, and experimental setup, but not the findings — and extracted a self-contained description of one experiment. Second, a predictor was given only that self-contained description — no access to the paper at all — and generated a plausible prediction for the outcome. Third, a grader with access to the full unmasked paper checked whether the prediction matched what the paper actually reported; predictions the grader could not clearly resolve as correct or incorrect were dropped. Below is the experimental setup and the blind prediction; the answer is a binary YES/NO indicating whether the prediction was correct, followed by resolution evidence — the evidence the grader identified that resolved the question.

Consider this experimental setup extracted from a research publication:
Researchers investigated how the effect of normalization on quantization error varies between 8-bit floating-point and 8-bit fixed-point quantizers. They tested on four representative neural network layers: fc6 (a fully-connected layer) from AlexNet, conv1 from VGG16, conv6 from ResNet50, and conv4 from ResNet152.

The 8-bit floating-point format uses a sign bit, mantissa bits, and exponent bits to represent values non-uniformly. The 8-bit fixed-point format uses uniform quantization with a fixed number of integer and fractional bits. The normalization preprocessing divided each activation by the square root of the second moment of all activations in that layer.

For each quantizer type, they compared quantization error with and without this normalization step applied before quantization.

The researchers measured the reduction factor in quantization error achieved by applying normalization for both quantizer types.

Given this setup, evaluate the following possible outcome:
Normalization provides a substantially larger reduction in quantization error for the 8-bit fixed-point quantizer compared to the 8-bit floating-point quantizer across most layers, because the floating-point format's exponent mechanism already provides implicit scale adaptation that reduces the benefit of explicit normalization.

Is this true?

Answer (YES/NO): NO